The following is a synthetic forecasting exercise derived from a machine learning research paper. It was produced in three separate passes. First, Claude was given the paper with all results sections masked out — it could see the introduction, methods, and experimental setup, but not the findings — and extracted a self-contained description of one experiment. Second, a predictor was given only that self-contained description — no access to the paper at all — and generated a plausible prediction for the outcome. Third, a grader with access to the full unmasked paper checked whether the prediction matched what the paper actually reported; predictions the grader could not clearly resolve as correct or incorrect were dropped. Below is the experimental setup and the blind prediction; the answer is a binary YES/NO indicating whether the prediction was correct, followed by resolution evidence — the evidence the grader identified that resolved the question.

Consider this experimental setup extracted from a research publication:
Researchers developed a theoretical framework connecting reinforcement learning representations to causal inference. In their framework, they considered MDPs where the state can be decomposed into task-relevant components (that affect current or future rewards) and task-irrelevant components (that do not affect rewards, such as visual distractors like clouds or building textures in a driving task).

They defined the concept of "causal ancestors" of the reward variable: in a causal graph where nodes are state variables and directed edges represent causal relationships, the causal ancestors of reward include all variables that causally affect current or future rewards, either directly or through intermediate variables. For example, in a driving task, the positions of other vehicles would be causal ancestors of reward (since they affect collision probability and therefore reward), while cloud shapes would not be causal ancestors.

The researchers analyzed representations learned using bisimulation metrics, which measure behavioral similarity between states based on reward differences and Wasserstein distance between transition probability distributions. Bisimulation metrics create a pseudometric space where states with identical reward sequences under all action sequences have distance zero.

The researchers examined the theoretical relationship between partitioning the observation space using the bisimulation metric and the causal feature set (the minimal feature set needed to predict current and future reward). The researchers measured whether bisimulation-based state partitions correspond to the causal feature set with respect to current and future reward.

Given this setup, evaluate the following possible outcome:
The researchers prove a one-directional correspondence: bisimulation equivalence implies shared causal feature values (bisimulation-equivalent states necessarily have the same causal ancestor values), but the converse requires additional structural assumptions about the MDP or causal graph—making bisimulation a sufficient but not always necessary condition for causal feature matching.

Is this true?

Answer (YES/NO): NO